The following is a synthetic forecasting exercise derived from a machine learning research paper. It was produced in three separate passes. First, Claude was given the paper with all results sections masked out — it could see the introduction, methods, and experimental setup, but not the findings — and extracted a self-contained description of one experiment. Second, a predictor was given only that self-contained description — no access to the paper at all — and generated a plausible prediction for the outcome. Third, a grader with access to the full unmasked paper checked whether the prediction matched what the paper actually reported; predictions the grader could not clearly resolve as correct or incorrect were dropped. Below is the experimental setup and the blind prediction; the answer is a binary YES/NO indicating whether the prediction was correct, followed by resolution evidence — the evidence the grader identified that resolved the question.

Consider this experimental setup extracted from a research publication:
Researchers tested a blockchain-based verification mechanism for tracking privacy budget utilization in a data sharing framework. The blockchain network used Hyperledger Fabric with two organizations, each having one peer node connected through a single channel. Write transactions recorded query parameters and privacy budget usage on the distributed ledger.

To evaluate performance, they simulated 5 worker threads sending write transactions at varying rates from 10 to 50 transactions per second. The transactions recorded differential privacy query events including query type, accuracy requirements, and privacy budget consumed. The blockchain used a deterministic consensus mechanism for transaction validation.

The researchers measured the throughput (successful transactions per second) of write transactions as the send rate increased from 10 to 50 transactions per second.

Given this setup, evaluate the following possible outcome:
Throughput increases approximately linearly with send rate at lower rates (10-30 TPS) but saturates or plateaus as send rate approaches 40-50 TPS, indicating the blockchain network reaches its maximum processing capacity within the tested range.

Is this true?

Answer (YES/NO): NO